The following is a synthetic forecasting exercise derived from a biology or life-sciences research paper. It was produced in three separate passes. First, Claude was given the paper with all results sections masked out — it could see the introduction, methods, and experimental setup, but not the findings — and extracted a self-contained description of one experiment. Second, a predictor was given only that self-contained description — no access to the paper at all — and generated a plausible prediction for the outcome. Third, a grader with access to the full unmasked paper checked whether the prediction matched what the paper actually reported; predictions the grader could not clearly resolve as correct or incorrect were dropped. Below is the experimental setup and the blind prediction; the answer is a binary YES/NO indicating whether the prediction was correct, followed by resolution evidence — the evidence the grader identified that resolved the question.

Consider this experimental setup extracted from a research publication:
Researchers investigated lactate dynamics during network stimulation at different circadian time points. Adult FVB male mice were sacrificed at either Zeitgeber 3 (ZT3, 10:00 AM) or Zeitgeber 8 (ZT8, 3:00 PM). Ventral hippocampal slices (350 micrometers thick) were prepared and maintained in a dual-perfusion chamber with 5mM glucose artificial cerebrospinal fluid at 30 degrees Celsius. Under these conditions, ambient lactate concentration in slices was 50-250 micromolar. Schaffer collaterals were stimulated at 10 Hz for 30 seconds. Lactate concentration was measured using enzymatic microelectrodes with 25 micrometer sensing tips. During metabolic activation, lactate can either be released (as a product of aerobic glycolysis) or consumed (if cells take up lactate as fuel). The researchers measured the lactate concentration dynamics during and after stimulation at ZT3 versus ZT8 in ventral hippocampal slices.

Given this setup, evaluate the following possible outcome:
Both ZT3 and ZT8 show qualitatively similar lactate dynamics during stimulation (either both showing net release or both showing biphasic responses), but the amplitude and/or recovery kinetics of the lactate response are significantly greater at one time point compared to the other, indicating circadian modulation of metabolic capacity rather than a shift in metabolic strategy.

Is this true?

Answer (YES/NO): NO